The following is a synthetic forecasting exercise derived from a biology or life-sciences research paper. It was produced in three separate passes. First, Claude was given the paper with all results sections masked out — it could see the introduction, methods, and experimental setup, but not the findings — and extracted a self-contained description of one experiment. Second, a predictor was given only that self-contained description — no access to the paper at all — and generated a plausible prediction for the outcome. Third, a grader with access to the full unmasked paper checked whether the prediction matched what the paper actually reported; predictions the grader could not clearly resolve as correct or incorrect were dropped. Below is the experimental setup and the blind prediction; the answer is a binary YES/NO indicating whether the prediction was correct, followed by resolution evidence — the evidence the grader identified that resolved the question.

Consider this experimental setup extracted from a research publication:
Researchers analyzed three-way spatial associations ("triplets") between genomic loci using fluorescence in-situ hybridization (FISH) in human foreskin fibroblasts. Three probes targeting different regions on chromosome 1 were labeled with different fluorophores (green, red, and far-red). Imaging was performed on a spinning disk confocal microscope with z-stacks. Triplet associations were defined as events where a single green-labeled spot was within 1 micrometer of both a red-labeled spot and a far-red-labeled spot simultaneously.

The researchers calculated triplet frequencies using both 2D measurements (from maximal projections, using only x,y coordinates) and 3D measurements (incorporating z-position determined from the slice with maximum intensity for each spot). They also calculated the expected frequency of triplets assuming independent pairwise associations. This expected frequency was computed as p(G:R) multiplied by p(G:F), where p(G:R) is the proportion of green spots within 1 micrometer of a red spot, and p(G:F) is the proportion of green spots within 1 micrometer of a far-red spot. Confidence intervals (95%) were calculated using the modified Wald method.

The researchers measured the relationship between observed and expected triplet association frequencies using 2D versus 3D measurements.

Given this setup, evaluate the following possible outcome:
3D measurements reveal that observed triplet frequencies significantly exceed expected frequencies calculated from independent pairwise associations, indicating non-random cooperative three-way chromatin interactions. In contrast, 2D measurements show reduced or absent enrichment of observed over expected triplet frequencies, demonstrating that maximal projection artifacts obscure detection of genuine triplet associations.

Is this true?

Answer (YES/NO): YES